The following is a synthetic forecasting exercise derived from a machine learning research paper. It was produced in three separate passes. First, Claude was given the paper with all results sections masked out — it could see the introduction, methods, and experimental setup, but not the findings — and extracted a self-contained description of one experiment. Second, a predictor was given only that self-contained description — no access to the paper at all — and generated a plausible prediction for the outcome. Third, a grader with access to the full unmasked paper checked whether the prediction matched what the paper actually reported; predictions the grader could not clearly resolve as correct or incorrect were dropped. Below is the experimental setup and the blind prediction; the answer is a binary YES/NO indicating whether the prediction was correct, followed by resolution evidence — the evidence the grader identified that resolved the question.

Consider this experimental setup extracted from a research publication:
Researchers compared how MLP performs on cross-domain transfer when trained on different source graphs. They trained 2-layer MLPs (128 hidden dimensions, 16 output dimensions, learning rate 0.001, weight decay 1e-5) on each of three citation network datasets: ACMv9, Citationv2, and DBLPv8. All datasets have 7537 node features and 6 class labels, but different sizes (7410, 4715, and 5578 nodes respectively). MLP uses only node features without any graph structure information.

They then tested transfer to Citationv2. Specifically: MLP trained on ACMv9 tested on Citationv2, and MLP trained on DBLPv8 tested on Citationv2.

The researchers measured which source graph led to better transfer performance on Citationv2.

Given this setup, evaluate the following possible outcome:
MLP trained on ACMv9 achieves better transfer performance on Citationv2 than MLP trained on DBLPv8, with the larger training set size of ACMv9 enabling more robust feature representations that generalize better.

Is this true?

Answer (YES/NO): NO